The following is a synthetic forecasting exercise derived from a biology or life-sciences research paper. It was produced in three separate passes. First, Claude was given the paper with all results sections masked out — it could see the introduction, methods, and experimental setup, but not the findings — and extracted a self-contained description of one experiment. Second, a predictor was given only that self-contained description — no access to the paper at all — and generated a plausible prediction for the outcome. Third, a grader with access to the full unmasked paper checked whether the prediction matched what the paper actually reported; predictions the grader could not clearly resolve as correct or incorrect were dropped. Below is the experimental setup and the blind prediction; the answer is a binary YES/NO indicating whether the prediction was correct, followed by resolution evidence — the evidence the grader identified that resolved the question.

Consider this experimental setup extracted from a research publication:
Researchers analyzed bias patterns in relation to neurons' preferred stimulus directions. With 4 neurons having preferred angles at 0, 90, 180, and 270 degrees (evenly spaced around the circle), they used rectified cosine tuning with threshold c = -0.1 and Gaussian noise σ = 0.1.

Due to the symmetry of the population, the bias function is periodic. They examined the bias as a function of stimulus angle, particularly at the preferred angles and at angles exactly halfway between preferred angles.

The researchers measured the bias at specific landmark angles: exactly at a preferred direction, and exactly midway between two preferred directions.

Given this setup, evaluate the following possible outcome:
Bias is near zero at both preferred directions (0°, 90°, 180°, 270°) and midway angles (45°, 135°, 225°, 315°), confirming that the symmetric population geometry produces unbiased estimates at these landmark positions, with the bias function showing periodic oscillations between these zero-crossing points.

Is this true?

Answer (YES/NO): YES